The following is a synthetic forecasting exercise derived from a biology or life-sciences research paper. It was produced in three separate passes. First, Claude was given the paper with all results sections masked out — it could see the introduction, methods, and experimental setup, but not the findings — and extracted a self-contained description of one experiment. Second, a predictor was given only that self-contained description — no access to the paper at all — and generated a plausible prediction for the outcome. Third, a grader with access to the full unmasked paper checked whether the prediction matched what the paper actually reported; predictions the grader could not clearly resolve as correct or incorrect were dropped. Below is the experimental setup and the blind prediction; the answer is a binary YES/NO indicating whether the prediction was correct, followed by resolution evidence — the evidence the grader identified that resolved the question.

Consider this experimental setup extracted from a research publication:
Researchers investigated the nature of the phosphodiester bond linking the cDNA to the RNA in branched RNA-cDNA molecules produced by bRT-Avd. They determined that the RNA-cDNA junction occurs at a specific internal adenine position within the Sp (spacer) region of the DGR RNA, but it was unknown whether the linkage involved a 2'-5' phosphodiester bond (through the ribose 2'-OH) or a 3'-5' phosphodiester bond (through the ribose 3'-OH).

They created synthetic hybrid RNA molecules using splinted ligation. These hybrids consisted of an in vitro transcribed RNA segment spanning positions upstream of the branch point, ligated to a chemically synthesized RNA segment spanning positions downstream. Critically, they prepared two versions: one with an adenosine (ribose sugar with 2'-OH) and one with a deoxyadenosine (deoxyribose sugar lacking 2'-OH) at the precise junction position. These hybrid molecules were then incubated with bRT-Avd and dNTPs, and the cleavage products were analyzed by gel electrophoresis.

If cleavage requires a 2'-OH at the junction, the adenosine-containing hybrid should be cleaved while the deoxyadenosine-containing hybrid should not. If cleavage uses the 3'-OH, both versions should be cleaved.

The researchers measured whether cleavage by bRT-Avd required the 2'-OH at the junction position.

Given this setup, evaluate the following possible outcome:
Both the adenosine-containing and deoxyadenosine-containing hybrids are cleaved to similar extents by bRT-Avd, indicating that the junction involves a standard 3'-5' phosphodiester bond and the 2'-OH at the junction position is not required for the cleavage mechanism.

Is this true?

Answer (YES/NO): NO